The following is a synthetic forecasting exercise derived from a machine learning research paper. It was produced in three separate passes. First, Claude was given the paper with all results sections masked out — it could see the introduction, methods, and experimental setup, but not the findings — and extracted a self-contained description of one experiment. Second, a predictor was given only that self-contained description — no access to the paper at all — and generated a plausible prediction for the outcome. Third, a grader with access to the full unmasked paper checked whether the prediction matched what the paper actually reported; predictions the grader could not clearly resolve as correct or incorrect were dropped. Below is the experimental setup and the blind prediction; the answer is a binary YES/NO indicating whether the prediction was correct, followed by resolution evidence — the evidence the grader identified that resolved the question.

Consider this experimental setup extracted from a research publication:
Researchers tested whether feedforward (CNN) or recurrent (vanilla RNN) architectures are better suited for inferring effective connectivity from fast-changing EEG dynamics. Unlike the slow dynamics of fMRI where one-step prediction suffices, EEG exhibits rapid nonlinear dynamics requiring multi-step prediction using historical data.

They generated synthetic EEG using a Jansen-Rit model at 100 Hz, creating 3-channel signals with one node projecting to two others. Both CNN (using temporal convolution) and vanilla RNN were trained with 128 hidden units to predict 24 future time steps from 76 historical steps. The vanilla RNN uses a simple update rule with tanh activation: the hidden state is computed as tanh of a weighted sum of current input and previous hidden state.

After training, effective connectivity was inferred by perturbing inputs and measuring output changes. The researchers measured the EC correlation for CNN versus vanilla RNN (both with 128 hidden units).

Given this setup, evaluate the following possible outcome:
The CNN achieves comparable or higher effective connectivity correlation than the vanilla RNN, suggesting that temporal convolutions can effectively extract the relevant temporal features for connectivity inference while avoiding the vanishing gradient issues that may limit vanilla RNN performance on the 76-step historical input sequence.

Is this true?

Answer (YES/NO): YES